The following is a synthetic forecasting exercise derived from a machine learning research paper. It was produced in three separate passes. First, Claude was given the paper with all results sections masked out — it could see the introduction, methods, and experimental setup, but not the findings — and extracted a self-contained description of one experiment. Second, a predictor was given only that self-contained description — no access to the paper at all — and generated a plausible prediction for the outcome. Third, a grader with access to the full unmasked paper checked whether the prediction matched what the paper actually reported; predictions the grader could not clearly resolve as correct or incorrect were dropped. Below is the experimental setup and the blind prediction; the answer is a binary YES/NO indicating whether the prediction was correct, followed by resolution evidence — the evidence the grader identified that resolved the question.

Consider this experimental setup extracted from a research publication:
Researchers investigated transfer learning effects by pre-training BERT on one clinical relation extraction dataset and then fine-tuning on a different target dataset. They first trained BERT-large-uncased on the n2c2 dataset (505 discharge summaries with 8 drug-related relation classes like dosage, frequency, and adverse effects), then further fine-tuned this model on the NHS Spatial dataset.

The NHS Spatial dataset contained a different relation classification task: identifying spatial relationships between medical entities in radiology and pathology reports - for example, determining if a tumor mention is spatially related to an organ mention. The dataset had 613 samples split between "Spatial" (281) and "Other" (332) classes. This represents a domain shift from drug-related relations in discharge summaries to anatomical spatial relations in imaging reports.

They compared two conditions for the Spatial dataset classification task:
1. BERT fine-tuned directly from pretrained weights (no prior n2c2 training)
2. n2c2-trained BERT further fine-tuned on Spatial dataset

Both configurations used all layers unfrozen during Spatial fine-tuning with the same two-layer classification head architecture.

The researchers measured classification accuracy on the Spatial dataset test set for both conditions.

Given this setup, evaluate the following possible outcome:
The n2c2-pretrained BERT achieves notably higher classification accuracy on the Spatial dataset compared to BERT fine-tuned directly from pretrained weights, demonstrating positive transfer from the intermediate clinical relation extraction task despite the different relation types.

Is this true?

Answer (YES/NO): NO